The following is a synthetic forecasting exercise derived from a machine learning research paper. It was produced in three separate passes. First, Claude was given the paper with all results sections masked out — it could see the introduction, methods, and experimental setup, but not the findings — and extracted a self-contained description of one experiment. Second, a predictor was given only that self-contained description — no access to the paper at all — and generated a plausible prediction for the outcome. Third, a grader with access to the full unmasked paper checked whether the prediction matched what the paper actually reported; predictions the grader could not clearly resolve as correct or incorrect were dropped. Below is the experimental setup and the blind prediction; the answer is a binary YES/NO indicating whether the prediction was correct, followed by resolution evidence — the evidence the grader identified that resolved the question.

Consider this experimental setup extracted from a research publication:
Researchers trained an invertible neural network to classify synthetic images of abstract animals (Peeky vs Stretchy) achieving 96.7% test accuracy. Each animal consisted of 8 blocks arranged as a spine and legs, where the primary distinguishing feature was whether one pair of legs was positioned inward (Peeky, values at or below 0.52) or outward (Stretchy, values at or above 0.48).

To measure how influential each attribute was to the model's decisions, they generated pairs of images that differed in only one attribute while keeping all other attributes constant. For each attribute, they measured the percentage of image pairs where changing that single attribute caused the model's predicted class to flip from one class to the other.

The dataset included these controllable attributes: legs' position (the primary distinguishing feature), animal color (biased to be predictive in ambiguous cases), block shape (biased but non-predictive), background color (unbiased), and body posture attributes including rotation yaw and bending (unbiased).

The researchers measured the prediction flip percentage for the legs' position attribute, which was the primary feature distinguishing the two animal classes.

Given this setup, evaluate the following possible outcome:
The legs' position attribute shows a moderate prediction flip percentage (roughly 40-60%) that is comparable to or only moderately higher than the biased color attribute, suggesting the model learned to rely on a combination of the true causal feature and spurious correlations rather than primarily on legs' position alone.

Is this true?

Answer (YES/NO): NO